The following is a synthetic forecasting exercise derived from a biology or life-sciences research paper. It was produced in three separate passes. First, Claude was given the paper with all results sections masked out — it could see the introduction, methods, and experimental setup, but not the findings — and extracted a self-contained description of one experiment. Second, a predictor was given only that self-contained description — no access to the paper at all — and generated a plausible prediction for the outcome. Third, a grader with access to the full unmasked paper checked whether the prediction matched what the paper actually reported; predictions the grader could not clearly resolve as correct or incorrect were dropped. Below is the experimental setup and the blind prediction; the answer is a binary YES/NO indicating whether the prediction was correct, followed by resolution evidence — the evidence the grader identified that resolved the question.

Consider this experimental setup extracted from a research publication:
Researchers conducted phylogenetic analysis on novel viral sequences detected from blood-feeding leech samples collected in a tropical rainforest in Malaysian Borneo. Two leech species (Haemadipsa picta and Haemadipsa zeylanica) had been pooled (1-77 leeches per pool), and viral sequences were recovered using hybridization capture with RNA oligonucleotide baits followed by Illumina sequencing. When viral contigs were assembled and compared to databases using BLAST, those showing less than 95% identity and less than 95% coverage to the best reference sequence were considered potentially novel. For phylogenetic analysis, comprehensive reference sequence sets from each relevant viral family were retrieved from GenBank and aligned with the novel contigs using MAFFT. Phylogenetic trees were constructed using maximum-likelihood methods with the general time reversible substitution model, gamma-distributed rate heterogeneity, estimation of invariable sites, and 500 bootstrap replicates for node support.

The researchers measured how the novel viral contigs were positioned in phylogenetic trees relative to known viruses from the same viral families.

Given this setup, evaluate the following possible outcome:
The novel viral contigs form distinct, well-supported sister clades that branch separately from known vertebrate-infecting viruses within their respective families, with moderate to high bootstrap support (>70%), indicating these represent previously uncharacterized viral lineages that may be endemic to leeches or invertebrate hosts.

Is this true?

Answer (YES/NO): NO